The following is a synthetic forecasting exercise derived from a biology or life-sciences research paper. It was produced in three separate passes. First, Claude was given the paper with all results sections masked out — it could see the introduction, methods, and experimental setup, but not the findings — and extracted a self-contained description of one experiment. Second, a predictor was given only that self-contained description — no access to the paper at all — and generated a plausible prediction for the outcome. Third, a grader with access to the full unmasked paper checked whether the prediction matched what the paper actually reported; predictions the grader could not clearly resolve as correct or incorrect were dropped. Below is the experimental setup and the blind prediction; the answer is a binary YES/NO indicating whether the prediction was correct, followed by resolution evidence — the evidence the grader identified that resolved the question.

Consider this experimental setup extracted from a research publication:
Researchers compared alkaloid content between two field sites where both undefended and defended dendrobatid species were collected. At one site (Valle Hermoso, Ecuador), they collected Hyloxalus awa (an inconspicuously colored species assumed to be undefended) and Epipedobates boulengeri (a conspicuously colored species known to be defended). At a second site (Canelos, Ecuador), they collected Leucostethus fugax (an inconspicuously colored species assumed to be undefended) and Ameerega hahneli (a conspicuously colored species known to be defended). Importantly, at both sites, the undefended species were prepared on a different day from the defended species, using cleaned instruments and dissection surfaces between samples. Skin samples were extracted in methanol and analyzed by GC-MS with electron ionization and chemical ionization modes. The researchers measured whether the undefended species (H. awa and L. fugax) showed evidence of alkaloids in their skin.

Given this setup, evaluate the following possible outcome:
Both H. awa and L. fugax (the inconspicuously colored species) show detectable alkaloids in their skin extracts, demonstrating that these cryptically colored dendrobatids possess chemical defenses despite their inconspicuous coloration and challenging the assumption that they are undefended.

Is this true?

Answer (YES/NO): YES